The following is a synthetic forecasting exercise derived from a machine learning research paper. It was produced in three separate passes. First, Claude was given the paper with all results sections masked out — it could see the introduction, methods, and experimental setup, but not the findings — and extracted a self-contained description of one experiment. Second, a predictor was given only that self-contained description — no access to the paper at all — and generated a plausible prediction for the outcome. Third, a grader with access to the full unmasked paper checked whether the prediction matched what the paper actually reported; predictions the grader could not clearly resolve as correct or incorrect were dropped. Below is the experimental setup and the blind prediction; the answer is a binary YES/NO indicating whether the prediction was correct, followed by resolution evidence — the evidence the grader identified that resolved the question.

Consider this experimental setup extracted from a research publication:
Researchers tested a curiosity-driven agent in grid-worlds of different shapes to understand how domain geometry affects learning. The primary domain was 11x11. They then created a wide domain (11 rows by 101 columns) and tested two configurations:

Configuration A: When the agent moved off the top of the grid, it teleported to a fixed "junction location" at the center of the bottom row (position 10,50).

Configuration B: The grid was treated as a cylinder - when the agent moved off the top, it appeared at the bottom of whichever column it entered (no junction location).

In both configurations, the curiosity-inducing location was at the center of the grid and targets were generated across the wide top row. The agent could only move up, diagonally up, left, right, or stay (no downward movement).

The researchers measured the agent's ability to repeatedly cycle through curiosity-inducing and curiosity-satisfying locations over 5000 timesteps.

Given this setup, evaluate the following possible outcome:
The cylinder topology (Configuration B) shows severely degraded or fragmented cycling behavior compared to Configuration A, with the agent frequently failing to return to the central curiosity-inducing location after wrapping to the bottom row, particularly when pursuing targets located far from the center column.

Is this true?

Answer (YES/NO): YES